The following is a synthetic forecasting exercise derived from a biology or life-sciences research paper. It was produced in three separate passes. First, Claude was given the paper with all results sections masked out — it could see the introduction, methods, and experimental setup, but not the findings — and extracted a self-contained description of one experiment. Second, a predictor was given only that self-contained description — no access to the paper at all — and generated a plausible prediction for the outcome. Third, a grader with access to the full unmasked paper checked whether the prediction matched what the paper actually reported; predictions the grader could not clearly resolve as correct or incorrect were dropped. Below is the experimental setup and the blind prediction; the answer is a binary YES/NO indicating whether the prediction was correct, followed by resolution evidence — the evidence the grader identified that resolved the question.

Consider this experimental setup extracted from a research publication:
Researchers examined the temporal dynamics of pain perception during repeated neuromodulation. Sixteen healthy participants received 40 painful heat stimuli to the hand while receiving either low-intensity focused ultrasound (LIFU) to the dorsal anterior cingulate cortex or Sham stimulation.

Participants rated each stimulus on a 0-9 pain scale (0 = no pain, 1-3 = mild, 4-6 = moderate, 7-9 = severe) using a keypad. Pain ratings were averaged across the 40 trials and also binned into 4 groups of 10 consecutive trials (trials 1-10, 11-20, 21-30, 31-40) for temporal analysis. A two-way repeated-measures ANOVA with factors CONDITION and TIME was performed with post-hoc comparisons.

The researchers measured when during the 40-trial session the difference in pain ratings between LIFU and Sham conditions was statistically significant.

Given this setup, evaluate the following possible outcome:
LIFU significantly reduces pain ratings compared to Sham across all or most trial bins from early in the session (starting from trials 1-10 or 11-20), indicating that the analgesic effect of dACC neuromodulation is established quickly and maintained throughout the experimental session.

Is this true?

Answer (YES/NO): YES